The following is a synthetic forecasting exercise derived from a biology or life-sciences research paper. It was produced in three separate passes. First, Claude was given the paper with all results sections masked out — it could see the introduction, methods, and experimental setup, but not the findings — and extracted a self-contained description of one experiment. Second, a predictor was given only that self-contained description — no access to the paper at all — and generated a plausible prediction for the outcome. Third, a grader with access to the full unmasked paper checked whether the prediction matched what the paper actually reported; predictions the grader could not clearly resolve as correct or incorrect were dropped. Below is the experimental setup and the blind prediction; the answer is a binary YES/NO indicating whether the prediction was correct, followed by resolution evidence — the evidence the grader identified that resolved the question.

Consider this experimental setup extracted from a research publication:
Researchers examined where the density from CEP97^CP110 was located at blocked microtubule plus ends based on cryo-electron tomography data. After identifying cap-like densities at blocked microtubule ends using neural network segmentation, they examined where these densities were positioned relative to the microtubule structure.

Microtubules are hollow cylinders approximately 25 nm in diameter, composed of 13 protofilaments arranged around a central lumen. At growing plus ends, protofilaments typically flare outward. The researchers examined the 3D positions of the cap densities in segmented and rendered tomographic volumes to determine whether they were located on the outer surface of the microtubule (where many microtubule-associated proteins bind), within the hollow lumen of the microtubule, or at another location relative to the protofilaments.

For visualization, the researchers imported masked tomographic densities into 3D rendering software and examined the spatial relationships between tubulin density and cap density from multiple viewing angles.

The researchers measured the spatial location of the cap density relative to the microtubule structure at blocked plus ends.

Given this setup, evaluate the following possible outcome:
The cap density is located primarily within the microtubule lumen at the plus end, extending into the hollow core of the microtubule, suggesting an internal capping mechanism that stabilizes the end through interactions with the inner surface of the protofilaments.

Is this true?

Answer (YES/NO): YES